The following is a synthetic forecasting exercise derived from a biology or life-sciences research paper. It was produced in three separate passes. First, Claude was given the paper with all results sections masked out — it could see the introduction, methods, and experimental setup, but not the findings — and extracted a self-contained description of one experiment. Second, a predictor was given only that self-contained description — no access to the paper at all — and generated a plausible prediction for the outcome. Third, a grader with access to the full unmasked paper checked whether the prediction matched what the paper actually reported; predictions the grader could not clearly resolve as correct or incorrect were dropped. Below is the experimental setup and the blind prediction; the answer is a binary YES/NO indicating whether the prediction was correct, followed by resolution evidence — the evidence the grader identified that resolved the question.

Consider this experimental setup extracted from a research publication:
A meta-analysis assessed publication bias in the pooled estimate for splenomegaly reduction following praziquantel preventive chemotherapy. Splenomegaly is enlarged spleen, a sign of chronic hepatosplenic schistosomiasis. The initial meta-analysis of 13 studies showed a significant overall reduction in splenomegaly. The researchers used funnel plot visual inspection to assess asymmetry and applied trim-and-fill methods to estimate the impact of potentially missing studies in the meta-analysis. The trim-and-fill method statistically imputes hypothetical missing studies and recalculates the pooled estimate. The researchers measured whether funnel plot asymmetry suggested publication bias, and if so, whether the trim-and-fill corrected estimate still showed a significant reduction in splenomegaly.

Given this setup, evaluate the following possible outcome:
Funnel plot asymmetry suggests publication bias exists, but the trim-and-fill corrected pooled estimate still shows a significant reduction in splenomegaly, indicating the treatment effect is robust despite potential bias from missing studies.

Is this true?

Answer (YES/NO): NO